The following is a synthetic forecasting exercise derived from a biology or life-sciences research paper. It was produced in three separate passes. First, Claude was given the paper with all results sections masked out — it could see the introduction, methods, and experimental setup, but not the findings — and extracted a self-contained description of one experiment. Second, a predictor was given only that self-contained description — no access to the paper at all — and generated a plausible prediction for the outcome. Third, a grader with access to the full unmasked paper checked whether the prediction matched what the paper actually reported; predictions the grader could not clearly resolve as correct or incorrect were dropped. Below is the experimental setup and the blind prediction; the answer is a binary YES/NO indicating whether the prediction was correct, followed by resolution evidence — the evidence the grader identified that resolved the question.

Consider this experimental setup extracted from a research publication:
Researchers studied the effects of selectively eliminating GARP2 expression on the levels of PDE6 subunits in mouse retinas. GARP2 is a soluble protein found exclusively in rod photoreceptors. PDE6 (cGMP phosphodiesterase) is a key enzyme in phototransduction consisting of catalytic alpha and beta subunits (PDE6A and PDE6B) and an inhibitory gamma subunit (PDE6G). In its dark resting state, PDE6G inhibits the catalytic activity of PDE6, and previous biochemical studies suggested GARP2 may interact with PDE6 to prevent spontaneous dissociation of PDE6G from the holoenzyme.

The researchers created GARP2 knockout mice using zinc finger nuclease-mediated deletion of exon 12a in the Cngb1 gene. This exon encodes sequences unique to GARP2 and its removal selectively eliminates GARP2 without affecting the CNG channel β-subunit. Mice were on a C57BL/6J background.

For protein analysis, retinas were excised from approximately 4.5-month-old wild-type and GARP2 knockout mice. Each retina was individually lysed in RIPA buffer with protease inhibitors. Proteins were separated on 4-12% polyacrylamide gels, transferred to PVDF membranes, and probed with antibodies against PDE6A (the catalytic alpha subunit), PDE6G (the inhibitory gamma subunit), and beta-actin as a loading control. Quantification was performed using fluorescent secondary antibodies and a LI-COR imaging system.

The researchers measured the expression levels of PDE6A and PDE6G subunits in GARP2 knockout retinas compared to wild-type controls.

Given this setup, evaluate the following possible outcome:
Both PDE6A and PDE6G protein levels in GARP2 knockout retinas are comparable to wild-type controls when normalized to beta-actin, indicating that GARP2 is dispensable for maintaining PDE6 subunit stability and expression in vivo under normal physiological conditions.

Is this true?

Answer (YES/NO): NO